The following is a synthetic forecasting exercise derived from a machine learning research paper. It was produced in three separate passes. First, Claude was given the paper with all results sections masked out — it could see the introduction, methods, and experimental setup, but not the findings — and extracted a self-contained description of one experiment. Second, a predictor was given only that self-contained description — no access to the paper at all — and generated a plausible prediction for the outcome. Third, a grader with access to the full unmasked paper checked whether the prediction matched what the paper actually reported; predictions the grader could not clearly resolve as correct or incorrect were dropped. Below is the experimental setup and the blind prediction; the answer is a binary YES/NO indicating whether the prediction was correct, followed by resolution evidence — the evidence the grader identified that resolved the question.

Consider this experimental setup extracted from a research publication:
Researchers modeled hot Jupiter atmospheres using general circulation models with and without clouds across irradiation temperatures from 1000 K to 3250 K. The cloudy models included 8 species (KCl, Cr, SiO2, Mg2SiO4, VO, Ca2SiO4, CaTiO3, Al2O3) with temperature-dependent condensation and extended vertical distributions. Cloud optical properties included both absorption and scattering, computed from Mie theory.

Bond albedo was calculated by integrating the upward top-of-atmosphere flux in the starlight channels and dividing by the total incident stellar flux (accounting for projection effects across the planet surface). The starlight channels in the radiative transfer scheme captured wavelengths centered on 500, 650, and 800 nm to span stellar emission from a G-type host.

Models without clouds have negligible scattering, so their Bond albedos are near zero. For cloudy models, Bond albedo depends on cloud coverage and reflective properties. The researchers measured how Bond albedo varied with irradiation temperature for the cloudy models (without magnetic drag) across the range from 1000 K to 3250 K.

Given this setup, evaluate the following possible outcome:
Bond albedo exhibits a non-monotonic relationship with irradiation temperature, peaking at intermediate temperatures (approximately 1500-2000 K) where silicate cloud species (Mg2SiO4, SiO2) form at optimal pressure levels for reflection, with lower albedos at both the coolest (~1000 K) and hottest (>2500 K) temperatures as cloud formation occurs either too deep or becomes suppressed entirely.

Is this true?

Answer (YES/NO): NO